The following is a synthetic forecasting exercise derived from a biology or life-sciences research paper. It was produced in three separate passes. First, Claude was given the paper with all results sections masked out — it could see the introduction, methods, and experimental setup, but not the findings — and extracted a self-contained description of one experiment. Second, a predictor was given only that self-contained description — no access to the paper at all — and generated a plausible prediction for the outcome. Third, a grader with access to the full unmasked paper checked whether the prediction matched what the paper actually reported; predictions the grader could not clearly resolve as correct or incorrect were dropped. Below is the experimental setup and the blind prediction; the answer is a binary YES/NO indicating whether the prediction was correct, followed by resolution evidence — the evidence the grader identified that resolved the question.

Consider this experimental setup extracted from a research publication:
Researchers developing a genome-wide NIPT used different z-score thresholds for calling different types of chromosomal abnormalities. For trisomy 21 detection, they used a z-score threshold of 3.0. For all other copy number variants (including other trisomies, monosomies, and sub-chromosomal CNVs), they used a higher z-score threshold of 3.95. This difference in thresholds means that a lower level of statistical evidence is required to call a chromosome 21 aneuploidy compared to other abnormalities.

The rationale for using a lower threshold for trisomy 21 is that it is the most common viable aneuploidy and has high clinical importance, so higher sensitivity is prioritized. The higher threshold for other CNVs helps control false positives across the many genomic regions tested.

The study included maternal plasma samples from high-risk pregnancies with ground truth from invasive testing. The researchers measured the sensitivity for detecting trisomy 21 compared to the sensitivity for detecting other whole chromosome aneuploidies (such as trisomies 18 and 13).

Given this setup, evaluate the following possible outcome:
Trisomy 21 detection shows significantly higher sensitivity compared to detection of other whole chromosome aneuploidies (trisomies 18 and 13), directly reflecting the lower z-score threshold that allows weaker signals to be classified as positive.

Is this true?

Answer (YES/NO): NO